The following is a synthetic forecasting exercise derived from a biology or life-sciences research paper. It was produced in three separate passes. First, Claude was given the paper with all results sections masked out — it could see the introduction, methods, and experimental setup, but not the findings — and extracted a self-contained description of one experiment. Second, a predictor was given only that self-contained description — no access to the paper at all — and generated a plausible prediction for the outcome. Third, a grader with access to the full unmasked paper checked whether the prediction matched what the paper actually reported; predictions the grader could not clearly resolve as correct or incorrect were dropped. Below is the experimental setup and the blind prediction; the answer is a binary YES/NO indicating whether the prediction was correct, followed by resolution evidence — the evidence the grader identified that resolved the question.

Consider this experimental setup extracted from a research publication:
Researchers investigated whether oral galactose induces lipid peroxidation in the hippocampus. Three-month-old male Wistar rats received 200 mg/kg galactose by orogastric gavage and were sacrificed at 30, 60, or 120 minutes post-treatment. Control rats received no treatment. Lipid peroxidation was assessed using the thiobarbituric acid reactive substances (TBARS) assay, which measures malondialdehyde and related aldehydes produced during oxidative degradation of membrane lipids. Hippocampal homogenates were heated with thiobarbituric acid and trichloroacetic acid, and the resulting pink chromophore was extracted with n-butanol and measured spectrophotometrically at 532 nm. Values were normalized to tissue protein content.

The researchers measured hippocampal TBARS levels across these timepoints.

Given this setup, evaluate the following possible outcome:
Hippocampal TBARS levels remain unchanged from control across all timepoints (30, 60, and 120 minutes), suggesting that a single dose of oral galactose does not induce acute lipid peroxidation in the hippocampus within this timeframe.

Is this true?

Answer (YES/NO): YES